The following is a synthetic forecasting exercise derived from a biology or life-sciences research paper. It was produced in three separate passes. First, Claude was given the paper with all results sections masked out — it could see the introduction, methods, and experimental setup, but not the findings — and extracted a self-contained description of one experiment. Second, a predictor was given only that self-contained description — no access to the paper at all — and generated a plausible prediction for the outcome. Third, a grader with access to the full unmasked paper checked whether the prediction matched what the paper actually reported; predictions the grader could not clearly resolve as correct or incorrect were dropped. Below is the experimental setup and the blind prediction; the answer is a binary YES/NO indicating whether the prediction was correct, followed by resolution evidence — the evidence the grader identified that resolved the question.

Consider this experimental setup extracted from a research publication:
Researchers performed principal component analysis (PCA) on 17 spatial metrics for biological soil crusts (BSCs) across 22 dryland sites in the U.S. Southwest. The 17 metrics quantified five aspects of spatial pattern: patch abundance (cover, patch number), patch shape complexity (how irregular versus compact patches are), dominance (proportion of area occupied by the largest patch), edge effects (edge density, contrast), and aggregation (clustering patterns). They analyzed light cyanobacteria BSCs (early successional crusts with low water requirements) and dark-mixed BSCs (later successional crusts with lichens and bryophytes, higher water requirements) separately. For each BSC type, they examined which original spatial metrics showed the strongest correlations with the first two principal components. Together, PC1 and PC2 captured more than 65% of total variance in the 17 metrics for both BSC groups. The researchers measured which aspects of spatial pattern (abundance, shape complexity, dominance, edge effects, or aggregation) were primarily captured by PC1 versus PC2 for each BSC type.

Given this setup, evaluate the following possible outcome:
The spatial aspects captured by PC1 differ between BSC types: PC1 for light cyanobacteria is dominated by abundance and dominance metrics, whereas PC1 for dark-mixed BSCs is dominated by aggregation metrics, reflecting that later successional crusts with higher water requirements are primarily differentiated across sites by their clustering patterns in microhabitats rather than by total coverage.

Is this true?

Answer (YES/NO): NO